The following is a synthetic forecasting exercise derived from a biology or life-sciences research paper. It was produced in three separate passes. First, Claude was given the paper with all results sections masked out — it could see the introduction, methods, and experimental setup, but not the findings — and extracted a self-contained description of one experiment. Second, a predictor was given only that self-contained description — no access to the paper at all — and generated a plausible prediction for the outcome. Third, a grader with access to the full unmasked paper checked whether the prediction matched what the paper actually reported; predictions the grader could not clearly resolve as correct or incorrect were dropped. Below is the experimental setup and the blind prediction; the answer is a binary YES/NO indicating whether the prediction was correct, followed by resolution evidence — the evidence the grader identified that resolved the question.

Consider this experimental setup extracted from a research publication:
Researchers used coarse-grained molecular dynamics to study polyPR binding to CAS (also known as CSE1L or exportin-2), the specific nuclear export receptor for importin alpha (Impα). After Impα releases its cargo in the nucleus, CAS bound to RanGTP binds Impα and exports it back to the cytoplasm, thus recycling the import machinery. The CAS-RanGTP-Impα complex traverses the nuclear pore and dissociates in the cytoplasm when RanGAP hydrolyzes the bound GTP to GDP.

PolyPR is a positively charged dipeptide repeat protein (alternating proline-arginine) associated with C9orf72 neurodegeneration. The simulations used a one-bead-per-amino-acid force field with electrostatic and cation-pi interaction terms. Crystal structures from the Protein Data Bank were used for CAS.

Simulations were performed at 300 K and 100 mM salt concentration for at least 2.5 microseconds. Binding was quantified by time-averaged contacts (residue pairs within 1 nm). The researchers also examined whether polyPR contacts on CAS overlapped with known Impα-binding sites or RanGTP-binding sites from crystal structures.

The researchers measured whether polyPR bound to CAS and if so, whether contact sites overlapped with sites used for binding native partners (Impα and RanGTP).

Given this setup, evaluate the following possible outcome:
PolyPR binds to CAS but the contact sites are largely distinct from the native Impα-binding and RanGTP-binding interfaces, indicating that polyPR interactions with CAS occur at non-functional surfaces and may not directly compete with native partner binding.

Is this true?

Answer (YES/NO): NO